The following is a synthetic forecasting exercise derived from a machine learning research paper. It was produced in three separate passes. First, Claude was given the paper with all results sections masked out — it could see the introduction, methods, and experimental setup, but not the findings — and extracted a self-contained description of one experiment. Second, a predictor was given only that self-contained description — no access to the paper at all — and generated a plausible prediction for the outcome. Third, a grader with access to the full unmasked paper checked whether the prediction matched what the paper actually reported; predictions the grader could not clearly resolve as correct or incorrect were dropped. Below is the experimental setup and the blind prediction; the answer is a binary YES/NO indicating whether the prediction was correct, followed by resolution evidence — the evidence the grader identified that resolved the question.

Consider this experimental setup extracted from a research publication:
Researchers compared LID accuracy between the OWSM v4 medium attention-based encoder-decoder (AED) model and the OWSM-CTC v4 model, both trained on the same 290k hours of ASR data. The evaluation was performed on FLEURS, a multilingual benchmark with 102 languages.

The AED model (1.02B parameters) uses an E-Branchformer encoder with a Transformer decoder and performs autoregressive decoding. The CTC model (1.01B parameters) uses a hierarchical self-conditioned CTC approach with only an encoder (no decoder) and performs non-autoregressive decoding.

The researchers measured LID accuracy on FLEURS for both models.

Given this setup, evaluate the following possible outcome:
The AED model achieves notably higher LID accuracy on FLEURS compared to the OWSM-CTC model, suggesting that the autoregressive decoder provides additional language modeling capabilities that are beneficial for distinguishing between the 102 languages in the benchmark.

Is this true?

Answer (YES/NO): NO